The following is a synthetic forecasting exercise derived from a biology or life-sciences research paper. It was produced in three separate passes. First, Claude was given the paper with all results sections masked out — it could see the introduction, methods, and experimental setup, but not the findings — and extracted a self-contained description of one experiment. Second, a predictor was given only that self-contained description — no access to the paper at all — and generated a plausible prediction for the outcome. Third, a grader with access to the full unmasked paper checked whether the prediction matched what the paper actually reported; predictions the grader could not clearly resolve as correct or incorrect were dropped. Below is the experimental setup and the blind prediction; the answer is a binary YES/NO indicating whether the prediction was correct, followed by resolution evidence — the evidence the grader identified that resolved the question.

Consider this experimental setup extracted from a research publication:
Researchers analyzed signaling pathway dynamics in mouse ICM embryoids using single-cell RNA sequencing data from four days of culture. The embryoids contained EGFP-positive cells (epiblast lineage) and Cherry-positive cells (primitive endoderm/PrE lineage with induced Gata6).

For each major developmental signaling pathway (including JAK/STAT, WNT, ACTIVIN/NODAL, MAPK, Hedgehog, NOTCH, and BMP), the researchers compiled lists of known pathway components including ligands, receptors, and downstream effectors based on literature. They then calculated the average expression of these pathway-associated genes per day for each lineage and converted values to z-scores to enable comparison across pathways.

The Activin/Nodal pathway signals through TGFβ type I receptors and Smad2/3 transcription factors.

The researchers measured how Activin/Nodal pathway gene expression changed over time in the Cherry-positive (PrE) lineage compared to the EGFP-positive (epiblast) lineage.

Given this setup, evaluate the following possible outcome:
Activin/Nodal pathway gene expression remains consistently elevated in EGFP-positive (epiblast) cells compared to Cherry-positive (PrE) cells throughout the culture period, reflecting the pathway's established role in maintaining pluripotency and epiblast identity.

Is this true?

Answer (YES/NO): NO